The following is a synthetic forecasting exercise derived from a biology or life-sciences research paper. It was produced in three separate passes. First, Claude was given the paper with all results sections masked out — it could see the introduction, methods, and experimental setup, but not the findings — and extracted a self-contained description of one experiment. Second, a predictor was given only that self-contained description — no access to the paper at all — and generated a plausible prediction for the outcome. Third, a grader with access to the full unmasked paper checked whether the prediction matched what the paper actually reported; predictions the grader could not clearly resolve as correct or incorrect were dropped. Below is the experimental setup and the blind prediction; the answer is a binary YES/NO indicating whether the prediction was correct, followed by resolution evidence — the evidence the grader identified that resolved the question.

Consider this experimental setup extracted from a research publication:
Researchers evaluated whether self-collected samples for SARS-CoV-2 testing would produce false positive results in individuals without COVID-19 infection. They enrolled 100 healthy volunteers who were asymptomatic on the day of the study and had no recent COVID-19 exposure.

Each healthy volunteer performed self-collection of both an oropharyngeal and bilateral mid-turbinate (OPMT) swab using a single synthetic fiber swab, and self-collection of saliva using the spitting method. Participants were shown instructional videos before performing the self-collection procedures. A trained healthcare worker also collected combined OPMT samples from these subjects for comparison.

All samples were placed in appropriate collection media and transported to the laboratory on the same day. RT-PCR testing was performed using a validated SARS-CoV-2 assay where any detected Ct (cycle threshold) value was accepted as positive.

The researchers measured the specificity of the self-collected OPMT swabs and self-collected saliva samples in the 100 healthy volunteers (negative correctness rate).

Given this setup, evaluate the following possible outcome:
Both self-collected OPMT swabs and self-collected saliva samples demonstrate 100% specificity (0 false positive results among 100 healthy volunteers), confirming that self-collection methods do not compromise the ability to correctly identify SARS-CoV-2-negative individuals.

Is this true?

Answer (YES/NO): YES